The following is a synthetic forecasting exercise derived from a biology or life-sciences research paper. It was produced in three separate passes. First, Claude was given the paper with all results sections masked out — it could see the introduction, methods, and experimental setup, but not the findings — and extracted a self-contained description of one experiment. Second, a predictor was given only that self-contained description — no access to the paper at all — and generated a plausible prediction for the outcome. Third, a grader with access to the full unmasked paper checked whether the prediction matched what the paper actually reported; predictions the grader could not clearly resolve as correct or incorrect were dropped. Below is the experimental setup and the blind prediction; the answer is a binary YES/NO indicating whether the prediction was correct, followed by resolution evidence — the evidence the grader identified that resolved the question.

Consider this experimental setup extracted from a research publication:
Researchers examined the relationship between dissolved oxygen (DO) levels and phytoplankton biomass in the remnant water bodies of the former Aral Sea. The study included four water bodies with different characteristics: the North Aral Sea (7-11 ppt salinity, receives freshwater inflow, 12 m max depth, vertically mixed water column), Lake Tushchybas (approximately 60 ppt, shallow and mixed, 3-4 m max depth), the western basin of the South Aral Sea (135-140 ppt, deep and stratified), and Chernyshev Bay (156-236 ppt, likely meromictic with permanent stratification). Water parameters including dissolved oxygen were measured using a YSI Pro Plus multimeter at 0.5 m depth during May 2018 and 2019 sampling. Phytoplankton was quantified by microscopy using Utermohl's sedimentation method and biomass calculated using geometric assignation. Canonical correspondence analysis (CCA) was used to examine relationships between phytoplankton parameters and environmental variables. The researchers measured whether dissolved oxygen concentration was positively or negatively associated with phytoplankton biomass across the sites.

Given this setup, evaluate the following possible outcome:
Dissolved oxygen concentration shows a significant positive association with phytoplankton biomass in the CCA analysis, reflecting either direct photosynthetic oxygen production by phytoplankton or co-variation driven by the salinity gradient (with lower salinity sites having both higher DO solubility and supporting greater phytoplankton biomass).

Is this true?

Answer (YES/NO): NO